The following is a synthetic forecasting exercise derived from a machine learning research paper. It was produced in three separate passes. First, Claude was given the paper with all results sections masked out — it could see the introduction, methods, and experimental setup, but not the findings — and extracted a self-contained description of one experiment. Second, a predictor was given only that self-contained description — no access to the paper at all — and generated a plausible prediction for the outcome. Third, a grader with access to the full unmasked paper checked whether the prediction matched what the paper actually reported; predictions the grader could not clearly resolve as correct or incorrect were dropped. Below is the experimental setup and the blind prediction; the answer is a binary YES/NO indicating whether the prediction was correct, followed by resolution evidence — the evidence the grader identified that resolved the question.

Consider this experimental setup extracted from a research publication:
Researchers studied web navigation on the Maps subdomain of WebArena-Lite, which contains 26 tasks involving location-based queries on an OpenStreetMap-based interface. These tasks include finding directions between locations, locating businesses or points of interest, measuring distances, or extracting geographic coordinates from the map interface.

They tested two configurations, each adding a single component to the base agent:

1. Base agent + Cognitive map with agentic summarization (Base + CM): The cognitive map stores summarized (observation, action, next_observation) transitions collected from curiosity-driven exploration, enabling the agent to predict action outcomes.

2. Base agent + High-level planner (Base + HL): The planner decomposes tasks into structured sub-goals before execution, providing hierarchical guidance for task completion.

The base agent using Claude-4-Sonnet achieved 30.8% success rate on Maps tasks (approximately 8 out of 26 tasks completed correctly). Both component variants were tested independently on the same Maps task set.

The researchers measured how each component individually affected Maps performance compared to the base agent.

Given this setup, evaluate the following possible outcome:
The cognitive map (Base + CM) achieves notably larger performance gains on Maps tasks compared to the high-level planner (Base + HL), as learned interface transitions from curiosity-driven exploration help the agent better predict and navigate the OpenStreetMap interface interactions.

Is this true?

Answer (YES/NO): NO